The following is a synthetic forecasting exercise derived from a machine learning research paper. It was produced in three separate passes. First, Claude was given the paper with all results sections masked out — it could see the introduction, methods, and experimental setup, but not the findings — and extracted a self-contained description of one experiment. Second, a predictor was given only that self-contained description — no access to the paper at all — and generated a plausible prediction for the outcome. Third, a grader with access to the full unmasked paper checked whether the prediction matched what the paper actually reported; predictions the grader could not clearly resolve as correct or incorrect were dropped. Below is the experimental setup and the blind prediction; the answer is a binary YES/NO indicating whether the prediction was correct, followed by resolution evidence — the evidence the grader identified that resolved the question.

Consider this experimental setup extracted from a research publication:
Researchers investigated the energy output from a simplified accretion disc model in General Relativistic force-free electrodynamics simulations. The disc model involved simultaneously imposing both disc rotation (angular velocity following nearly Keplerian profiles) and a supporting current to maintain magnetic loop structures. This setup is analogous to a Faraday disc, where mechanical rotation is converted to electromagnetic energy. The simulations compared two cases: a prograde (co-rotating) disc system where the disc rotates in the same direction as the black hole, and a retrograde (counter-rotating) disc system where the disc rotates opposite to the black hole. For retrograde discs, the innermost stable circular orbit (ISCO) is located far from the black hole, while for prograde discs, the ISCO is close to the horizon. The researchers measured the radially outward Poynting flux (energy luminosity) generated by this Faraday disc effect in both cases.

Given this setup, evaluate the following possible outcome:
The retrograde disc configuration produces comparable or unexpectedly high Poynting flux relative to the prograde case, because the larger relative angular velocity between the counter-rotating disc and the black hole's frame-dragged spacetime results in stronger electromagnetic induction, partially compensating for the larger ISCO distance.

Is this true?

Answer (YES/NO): NO